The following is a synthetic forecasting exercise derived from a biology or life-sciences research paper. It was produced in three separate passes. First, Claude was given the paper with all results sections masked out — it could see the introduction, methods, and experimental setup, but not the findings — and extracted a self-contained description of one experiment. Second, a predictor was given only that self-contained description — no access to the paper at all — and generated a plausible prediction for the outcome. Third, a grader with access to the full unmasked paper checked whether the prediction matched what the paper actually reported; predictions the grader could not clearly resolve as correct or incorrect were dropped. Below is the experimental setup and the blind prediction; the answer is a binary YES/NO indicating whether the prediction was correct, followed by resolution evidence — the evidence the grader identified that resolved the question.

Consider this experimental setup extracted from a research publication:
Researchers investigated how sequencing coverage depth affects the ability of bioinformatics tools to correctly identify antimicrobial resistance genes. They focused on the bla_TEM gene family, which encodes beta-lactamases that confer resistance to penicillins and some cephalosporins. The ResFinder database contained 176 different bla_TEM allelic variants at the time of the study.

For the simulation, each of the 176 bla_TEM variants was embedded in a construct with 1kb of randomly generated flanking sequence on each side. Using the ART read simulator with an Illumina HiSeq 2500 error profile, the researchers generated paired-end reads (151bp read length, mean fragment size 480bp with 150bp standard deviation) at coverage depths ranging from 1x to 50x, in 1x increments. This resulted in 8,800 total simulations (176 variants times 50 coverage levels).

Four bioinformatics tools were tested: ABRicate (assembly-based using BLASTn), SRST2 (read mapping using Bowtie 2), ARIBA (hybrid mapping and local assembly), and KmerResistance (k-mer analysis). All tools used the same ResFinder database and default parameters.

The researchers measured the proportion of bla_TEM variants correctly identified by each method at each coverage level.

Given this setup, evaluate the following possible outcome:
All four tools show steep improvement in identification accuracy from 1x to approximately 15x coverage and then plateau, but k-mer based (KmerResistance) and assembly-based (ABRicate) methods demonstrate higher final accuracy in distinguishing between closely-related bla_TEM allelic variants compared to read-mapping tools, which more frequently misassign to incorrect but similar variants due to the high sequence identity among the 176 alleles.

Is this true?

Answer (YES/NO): NO